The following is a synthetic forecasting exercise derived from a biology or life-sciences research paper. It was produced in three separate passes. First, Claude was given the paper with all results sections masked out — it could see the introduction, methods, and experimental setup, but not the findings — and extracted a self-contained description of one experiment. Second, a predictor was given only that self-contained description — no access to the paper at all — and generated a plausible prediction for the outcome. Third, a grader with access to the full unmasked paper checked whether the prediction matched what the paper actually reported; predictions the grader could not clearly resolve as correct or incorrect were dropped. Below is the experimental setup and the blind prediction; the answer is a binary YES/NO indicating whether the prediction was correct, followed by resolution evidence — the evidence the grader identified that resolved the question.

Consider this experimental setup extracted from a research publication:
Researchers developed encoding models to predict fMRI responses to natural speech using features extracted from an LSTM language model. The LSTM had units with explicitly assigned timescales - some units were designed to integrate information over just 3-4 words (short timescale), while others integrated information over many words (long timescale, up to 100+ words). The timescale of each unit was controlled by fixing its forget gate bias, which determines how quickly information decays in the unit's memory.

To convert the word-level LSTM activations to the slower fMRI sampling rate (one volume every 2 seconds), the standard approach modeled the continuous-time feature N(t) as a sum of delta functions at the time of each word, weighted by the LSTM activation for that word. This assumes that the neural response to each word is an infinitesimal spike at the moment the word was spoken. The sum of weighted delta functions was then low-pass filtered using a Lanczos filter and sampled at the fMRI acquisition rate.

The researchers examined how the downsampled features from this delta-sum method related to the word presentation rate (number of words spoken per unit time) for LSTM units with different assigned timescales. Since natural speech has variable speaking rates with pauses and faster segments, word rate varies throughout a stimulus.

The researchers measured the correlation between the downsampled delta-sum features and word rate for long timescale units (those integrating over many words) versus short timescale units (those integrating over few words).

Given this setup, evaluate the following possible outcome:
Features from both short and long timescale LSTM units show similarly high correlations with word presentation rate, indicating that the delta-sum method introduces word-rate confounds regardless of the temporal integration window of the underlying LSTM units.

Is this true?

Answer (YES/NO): NO